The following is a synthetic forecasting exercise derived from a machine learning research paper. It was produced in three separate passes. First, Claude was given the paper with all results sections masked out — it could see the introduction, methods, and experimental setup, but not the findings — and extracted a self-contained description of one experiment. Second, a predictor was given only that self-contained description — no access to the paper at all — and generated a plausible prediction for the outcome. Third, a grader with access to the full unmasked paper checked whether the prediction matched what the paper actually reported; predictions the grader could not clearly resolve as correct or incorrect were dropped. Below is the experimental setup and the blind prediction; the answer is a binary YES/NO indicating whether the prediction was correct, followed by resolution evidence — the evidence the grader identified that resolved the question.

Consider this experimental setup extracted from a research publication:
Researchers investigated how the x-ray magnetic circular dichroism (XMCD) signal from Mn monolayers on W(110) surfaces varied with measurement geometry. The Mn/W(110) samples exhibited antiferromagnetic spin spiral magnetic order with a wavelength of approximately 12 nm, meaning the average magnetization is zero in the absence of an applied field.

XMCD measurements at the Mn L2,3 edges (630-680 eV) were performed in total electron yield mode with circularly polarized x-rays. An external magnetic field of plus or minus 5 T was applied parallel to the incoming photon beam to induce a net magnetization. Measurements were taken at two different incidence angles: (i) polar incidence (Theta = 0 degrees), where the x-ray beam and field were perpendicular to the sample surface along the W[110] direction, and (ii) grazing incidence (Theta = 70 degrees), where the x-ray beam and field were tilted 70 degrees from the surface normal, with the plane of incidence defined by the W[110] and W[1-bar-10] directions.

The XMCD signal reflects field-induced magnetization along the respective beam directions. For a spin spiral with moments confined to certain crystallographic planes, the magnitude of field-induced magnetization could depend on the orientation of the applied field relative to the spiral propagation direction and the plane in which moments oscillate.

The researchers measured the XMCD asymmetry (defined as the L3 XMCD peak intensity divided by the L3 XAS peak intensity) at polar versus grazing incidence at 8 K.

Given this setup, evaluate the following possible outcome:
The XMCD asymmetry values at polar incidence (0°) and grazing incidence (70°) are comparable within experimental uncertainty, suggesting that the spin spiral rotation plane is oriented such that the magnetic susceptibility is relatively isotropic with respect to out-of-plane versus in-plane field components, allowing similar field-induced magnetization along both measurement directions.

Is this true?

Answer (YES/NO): NO